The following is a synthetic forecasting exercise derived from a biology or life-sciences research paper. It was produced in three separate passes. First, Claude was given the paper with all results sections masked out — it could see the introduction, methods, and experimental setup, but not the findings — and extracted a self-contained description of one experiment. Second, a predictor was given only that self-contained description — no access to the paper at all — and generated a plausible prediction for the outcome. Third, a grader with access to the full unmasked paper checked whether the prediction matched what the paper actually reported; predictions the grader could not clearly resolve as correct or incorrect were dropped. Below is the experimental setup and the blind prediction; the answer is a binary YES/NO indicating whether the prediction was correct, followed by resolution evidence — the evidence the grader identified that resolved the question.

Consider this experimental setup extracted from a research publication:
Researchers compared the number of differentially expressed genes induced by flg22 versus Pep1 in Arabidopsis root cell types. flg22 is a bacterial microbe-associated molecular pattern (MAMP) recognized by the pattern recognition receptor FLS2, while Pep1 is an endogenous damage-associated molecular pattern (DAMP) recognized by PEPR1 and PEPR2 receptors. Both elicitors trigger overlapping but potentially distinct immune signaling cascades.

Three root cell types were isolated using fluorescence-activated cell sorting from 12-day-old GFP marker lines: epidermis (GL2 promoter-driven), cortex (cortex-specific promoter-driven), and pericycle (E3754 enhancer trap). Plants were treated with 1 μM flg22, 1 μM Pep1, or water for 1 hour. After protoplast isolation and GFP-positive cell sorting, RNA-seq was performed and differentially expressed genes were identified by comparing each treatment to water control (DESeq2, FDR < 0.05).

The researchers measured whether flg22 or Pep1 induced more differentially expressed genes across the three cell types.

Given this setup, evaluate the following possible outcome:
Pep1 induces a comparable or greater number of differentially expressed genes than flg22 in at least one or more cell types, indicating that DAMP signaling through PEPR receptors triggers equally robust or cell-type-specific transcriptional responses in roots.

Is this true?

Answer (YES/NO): YES